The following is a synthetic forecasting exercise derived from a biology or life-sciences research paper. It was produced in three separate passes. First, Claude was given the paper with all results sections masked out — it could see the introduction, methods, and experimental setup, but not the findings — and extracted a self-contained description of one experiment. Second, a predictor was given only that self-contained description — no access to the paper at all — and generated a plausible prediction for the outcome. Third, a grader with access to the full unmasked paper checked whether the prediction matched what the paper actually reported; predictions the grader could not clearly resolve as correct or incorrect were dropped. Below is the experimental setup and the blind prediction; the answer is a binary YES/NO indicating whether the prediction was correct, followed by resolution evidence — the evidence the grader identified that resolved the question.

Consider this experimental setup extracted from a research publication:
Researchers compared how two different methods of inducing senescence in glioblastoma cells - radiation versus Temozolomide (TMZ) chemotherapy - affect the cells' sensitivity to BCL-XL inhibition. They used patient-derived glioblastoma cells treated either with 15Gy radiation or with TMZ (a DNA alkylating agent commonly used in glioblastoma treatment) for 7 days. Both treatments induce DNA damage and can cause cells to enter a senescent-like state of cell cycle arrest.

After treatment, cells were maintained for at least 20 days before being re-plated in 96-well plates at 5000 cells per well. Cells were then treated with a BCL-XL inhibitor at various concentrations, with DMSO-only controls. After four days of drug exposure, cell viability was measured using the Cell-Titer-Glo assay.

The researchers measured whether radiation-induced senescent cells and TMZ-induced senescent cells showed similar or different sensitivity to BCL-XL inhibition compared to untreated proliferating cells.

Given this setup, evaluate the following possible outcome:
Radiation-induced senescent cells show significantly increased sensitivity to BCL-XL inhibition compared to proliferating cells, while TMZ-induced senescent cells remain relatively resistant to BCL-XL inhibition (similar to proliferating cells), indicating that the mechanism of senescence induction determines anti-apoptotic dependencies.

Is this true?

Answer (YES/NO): NO